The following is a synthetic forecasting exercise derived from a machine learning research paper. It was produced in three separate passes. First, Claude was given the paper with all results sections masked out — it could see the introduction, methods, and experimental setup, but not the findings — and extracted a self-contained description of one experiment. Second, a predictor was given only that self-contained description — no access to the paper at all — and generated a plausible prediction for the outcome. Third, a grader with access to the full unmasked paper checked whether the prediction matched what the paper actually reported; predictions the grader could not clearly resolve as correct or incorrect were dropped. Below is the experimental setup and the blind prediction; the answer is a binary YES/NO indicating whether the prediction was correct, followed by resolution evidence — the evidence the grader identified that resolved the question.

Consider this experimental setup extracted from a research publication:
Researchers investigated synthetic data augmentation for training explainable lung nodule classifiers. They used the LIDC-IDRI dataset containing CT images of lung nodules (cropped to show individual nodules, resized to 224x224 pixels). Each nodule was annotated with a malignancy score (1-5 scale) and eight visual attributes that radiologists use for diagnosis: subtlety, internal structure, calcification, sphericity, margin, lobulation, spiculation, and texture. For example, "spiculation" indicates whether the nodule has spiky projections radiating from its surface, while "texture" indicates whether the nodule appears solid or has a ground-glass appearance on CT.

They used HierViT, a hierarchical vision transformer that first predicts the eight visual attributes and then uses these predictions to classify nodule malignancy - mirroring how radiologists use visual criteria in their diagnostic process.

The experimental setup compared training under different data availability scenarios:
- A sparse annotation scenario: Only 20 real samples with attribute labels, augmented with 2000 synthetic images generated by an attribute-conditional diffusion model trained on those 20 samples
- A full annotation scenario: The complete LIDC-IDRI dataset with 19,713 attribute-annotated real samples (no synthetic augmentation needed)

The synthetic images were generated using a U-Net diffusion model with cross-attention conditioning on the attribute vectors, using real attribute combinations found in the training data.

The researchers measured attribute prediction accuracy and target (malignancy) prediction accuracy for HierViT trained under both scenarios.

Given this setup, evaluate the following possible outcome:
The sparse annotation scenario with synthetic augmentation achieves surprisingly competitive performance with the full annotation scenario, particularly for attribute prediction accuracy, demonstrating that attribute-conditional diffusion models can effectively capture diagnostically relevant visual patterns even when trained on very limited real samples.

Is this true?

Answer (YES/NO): YES